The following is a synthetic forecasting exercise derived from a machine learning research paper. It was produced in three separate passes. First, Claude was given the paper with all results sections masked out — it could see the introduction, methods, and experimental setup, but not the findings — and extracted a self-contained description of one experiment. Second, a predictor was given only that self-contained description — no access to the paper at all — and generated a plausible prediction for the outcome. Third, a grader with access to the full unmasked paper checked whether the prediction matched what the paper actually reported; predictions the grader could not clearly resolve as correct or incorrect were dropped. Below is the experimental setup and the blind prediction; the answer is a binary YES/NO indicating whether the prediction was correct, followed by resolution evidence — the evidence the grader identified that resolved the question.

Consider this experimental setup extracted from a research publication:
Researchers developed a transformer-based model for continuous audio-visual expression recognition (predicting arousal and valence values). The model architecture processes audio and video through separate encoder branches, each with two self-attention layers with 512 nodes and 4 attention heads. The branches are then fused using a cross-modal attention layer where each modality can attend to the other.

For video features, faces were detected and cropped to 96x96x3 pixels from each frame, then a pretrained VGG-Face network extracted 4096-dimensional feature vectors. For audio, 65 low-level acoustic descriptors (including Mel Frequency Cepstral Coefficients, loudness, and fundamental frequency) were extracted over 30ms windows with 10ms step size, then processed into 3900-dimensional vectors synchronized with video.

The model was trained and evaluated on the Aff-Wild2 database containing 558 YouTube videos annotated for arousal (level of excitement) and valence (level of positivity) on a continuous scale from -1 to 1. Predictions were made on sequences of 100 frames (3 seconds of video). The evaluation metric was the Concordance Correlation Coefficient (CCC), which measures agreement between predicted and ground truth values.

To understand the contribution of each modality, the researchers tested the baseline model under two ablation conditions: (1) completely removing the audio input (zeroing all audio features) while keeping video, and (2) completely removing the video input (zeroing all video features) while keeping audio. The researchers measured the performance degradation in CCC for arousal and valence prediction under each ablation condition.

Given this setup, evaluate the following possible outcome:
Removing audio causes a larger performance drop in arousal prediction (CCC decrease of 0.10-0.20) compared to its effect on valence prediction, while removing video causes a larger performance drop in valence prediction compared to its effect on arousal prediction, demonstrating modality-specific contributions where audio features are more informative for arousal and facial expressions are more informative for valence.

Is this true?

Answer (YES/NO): NO